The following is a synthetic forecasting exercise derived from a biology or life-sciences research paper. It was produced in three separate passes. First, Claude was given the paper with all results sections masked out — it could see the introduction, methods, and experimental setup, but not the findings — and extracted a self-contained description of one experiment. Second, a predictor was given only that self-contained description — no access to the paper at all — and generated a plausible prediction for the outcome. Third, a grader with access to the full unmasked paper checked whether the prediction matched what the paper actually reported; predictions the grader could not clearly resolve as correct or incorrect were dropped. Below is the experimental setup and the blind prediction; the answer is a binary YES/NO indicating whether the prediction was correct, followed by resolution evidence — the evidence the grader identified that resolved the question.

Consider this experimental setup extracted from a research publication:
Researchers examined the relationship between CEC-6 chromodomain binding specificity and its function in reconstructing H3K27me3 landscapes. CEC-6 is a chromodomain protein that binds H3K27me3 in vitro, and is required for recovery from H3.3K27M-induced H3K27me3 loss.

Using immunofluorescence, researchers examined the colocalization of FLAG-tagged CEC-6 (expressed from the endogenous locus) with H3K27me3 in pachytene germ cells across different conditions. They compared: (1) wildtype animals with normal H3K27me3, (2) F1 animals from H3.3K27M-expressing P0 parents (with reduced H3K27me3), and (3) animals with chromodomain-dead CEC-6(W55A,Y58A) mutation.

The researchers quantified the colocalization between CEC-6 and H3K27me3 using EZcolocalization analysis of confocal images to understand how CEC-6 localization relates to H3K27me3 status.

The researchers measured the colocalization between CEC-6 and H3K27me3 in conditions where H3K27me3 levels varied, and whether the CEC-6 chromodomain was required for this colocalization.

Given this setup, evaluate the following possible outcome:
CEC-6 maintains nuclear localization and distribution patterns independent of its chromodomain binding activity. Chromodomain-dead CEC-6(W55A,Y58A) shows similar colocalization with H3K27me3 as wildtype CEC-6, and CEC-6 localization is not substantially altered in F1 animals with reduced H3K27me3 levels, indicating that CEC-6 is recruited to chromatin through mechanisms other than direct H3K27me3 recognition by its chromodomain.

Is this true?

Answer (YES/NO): NO